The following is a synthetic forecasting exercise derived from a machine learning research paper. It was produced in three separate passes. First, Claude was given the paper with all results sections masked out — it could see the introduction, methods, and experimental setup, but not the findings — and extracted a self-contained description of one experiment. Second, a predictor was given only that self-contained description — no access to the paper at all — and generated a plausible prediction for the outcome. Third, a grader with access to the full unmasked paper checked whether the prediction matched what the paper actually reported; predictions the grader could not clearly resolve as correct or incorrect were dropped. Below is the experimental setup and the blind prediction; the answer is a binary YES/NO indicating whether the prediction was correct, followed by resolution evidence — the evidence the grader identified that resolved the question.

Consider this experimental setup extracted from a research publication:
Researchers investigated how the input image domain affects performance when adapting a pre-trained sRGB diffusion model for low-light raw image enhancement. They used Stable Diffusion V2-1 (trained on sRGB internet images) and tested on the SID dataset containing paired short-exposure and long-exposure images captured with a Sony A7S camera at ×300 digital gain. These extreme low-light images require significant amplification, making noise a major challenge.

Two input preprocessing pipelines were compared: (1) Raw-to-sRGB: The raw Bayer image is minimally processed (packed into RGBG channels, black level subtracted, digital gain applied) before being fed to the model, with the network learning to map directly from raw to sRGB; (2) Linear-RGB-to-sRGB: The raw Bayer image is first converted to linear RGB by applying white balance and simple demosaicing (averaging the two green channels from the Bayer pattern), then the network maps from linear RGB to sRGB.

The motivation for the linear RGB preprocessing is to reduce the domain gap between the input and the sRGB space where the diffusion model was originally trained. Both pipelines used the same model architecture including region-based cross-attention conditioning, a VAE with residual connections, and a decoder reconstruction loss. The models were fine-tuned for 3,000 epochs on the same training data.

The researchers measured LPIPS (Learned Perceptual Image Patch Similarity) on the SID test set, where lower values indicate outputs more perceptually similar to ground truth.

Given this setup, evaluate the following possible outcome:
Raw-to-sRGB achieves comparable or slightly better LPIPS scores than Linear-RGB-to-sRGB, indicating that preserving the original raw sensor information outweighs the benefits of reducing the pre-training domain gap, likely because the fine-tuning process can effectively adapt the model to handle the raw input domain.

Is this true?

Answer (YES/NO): NO